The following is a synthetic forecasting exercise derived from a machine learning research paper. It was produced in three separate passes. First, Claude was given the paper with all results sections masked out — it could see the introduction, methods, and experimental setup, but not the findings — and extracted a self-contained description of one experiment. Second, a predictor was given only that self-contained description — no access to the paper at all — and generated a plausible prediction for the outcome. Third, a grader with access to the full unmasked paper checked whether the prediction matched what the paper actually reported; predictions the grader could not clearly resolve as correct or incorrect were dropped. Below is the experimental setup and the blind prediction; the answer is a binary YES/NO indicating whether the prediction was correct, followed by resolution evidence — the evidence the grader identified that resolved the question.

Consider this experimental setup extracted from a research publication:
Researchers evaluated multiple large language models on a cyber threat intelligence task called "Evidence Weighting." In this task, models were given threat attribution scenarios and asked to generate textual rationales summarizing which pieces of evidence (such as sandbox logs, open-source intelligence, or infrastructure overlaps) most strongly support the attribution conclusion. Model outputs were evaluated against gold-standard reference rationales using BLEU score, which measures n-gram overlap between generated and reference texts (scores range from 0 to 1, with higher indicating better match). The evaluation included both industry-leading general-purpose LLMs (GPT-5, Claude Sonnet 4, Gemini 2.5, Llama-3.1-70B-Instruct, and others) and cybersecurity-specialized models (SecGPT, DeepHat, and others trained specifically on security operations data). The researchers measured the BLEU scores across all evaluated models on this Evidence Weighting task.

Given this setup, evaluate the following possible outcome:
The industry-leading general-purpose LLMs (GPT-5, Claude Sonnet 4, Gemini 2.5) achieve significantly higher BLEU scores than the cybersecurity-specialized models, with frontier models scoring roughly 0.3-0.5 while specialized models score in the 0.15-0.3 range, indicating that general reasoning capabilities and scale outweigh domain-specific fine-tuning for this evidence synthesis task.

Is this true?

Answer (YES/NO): NO